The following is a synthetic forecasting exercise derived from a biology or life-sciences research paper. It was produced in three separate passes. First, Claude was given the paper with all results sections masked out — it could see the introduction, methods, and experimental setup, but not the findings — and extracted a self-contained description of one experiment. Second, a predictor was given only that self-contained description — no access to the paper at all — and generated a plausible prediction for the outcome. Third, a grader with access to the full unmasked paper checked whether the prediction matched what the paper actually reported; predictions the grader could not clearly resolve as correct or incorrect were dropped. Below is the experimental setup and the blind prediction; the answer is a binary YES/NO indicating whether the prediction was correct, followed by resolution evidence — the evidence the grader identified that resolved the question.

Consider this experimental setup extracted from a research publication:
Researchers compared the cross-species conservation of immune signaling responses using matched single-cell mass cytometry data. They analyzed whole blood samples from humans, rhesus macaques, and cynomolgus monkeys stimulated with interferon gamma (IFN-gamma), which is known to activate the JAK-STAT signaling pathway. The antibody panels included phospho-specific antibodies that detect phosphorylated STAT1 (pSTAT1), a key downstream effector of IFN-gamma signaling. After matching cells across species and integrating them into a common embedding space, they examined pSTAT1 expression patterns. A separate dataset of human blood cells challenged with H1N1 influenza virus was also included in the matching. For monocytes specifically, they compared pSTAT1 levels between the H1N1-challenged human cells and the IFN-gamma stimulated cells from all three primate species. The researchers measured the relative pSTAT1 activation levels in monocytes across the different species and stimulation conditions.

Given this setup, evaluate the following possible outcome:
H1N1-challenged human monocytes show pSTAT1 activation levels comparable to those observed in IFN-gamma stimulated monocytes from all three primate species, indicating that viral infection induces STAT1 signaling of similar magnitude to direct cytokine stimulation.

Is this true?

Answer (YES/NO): NO